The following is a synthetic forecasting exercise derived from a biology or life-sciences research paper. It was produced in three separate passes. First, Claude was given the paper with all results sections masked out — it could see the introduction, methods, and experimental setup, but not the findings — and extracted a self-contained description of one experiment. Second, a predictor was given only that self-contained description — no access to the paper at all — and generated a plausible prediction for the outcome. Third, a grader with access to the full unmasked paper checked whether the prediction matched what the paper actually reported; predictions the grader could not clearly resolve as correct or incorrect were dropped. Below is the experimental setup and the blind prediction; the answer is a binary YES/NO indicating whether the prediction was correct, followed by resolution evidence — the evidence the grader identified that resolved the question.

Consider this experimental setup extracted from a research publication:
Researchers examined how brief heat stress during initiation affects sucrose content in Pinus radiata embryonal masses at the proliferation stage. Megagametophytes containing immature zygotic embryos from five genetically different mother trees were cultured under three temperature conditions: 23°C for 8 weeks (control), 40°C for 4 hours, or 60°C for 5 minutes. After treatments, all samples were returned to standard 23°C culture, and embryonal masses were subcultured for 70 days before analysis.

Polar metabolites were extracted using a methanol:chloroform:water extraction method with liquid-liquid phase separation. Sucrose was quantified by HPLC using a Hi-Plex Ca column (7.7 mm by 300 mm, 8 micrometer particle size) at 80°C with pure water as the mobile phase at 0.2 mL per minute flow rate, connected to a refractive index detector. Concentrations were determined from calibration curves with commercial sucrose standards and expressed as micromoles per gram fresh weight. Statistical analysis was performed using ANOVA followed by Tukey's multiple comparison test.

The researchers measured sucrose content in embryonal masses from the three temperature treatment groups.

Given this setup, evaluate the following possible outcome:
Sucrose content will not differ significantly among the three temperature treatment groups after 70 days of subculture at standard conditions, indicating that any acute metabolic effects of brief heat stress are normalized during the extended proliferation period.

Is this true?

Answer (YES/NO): YES